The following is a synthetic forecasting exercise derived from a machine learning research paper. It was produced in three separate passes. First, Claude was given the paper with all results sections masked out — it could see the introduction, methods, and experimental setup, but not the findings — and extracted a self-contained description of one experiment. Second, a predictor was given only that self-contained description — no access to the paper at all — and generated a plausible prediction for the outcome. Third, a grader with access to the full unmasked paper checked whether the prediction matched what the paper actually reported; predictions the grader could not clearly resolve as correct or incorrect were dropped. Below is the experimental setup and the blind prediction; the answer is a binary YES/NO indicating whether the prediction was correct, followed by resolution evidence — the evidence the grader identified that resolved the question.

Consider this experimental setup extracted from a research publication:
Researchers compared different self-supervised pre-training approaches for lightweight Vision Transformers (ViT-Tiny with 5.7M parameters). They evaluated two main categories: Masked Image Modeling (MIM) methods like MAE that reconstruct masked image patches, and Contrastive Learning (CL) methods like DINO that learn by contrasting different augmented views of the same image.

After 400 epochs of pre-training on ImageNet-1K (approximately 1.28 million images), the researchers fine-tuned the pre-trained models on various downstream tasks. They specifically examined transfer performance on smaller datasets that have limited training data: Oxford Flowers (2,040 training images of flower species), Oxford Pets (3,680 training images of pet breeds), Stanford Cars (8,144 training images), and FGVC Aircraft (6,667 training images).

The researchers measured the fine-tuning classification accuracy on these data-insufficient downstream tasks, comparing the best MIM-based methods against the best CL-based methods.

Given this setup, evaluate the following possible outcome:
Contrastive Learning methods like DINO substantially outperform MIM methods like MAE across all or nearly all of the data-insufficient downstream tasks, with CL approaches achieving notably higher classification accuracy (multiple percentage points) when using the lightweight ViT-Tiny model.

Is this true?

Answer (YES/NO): YES